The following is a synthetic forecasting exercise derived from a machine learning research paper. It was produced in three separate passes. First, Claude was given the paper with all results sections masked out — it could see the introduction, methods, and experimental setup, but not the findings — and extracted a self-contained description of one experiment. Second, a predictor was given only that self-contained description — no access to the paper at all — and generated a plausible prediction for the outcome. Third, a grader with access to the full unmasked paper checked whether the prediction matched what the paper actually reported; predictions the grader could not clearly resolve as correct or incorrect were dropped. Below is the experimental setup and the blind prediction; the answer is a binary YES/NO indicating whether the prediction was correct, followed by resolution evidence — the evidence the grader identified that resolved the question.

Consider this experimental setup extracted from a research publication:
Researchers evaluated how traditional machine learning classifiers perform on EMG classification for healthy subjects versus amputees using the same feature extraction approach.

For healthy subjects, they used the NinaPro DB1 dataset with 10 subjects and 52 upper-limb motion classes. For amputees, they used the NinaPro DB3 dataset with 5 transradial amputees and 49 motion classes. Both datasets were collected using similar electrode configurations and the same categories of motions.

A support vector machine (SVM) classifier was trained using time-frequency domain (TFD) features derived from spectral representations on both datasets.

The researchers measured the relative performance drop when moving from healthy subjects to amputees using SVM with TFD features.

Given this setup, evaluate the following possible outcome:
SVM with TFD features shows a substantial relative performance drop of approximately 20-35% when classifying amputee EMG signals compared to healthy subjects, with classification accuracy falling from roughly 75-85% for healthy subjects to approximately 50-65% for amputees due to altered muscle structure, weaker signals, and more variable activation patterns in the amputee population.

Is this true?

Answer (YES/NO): NO